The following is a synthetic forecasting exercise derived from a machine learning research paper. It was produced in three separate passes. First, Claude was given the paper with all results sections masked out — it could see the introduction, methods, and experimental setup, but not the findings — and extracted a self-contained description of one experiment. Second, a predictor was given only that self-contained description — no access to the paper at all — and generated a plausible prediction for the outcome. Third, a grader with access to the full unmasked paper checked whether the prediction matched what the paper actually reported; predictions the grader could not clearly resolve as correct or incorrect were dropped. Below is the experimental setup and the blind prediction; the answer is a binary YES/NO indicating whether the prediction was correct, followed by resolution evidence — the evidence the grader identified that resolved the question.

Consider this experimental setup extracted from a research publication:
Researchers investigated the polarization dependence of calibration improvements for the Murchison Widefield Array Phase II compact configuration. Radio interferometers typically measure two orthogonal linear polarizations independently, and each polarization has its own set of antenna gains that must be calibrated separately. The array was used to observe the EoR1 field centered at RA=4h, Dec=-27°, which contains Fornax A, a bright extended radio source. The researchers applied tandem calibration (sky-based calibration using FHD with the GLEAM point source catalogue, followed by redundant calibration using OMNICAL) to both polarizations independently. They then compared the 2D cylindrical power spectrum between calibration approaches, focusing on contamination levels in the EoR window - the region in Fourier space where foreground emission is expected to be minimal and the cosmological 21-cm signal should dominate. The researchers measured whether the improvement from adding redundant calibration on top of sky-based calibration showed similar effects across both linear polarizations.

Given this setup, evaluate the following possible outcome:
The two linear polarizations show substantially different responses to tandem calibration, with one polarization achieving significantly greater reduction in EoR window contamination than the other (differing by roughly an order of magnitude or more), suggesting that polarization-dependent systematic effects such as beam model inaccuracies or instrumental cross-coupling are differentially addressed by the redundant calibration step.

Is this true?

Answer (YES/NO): YES